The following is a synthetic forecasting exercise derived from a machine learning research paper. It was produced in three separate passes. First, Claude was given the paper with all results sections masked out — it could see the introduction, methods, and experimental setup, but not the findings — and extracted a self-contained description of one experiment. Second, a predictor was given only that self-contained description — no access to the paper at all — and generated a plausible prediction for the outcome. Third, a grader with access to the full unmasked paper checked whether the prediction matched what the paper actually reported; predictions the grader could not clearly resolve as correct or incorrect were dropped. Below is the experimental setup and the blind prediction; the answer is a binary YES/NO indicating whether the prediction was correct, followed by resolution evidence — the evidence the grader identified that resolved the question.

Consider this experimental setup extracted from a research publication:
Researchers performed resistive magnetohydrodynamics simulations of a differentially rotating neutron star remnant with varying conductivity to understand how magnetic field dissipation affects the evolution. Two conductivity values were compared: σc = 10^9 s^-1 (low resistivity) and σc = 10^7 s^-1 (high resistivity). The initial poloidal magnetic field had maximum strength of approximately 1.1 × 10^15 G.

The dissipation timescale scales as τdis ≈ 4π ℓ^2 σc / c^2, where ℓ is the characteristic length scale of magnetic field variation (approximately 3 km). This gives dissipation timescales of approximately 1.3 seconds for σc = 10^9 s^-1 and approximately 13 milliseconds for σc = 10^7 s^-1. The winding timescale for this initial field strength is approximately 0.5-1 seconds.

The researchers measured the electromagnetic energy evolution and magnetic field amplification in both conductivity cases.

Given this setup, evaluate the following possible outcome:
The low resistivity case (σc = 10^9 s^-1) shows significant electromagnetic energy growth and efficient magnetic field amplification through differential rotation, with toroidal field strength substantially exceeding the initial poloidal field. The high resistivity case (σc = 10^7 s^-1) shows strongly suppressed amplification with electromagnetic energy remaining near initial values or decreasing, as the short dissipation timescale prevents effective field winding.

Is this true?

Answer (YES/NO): YES